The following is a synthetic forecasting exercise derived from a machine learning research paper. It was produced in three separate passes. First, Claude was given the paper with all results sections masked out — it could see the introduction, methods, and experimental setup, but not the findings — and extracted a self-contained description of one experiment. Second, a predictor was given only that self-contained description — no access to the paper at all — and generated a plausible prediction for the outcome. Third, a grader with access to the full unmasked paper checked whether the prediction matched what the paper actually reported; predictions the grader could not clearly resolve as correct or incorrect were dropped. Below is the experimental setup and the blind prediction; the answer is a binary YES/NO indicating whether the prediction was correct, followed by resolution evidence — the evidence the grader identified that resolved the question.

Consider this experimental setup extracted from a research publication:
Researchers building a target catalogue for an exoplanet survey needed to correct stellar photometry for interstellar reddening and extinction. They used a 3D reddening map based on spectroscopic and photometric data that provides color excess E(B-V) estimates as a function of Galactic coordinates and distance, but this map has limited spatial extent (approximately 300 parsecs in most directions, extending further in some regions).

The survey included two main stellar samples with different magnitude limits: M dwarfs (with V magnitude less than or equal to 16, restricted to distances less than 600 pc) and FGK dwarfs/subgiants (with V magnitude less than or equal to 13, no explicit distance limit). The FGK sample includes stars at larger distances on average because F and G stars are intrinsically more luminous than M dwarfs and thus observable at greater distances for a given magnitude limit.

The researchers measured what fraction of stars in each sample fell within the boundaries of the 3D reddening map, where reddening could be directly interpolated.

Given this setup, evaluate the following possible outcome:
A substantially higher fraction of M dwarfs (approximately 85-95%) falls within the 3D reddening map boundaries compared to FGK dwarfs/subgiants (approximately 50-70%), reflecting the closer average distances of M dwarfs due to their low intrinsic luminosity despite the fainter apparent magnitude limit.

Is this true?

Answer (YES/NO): NO